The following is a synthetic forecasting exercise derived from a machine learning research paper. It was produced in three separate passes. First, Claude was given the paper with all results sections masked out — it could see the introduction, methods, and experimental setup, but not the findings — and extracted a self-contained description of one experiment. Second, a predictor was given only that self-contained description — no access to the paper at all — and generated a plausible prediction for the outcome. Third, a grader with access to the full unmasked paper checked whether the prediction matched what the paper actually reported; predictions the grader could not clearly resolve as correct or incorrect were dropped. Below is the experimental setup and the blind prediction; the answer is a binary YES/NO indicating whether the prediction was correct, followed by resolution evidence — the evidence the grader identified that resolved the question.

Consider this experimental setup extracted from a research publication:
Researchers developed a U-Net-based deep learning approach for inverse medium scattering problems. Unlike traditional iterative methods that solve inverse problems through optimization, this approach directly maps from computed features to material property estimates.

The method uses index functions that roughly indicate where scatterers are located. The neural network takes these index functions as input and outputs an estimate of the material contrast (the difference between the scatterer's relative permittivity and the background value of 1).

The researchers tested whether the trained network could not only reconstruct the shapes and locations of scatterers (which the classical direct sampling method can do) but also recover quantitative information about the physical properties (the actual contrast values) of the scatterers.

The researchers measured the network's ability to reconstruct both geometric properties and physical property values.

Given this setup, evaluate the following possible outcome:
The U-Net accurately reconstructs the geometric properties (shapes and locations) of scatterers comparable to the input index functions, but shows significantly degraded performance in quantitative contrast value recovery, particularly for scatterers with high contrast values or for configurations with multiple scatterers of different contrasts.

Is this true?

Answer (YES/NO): NO